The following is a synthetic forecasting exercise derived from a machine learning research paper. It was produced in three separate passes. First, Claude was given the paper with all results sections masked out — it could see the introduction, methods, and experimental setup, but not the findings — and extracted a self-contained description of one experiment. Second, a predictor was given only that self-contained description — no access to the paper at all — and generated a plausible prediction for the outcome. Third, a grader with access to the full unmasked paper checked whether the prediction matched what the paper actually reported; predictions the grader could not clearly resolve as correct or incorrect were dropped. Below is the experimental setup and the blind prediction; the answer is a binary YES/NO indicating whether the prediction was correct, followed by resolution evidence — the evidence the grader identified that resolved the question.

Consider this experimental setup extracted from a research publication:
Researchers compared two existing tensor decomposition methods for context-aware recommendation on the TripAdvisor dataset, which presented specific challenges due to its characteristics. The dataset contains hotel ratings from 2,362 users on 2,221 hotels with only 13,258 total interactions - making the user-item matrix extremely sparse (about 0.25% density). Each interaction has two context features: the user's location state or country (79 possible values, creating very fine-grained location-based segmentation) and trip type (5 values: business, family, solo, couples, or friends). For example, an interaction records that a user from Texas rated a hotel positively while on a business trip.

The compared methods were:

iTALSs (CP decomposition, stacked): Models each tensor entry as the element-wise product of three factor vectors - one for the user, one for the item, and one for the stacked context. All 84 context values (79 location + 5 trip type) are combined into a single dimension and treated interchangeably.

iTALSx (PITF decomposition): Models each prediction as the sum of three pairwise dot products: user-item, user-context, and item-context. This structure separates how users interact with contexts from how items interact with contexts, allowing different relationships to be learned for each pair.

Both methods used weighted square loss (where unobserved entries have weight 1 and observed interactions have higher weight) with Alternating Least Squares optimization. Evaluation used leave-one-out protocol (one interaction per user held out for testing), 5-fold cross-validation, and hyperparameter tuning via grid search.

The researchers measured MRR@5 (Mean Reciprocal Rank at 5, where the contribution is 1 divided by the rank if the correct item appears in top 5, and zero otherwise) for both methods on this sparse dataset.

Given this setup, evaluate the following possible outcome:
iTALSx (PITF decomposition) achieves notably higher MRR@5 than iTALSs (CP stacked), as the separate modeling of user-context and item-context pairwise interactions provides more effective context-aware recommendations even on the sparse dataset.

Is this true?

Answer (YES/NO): YES